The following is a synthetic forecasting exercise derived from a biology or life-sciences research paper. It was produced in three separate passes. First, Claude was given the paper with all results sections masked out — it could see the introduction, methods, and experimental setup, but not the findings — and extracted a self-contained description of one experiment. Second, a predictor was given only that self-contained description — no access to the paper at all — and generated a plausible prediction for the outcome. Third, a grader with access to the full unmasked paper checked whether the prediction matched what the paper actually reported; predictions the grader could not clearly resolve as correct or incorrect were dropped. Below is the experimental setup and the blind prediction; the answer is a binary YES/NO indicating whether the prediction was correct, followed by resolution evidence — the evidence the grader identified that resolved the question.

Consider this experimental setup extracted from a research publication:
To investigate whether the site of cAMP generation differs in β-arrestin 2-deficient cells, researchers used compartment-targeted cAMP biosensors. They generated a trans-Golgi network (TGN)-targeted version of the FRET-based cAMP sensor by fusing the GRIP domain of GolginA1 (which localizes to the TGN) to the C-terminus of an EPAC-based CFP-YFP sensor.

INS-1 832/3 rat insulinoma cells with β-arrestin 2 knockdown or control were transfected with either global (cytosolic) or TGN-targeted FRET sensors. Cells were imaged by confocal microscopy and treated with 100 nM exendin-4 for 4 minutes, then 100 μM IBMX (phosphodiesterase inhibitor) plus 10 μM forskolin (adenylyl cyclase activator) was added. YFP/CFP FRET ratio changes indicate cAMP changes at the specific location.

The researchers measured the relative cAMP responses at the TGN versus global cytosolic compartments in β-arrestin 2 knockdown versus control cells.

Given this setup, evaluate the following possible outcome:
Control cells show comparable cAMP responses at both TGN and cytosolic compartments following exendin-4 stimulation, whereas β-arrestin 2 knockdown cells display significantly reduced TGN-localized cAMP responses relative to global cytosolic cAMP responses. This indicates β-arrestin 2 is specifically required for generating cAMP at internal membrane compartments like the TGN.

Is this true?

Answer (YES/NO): NO